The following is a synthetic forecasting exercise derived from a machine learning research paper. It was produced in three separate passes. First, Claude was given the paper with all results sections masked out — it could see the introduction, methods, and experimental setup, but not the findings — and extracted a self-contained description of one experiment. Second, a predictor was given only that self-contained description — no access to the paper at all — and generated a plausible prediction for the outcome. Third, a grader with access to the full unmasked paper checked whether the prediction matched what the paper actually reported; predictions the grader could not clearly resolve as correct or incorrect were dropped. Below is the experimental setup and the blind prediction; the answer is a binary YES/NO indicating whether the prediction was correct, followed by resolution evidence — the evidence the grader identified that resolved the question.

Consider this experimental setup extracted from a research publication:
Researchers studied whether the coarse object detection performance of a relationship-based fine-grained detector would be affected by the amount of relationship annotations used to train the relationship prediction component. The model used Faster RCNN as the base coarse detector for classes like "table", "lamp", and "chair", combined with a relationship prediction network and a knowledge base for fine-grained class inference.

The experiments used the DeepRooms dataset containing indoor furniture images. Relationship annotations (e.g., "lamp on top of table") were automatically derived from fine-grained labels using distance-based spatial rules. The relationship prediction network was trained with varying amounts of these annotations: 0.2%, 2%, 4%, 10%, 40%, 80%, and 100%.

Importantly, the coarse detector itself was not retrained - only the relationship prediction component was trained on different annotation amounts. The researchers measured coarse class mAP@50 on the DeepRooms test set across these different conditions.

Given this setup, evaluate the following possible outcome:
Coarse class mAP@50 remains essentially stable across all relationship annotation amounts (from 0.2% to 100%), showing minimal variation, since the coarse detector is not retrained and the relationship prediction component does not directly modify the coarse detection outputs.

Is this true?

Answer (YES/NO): YES